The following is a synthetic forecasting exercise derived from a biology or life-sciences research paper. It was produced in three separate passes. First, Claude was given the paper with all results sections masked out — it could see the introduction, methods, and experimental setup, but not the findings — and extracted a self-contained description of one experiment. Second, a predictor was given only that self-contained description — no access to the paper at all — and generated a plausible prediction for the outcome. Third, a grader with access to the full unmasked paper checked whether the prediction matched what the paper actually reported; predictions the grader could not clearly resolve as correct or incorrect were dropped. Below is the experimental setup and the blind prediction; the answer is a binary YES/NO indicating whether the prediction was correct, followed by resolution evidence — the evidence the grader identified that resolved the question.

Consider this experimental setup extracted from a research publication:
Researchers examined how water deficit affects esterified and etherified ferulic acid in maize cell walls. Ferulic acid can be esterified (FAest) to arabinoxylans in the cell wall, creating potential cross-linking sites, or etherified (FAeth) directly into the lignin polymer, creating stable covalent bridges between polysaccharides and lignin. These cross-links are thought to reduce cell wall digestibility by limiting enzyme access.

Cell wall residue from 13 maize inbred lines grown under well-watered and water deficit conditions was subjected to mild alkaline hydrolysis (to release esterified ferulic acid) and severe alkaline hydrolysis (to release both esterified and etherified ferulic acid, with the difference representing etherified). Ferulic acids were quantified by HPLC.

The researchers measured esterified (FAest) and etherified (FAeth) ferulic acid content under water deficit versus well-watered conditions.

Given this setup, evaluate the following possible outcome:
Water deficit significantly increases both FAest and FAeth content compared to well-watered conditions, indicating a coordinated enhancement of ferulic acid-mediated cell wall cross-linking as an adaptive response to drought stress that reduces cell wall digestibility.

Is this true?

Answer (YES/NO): NO